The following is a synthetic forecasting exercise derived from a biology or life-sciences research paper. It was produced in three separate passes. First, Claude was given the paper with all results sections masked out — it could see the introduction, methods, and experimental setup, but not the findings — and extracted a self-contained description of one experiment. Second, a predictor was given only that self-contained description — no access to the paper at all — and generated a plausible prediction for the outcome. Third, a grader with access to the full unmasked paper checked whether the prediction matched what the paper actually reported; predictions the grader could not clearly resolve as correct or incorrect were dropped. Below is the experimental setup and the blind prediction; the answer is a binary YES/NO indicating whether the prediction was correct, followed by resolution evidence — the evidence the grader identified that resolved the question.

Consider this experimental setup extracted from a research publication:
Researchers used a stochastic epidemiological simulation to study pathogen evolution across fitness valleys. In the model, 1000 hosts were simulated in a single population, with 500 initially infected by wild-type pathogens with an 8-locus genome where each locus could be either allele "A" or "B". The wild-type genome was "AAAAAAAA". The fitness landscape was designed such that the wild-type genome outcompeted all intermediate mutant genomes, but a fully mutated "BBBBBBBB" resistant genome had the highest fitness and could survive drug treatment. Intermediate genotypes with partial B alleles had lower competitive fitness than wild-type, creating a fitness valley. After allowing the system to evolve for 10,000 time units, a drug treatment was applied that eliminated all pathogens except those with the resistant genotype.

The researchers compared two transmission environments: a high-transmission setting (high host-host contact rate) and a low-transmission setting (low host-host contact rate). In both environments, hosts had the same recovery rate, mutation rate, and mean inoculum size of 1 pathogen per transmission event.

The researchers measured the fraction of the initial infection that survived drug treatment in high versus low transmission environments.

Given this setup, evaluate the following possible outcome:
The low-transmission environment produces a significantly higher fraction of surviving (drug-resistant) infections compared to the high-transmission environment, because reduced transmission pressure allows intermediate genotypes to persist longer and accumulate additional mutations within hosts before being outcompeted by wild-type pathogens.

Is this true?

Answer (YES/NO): YES